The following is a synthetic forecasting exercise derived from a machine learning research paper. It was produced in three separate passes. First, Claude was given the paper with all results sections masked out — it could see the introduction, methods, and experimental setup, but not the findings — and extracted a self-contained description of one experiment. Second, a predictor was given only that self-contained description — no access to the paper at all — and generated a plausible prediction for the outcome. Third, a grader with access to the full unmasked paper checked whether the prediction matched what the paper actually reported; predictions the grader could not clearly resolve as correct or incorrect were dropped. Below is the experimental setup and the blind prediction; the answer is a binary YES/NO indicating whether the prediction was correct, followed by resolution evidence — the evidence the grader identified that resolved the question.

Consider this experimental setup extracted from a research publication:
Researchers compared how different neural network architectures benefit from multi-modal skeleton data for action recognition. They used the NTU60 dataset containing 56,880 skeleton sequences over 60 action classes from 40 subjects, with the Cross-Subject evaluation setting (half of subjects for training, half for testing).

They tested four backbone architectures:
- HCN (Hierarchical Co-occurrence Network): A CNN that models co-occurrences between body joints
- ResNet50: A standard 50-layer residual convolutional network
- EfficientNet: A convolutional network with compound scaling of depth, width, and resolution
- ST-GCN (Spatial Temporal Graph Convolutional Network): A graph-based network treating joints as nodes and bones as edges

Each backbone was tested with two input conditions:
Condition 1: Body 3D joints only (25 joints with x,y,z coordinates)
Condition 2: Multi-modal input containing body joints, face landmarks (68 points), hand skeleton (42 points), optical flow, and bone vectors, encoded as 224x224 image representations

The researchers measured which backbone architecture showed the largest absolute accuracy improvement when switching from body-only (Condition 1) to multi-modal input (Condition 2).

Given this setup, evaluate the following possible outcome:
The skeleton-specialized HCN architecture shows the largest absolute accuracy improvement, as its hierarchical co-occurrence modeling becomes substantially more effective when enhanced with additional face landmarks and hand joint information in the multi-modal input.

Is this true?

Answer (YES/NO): NO